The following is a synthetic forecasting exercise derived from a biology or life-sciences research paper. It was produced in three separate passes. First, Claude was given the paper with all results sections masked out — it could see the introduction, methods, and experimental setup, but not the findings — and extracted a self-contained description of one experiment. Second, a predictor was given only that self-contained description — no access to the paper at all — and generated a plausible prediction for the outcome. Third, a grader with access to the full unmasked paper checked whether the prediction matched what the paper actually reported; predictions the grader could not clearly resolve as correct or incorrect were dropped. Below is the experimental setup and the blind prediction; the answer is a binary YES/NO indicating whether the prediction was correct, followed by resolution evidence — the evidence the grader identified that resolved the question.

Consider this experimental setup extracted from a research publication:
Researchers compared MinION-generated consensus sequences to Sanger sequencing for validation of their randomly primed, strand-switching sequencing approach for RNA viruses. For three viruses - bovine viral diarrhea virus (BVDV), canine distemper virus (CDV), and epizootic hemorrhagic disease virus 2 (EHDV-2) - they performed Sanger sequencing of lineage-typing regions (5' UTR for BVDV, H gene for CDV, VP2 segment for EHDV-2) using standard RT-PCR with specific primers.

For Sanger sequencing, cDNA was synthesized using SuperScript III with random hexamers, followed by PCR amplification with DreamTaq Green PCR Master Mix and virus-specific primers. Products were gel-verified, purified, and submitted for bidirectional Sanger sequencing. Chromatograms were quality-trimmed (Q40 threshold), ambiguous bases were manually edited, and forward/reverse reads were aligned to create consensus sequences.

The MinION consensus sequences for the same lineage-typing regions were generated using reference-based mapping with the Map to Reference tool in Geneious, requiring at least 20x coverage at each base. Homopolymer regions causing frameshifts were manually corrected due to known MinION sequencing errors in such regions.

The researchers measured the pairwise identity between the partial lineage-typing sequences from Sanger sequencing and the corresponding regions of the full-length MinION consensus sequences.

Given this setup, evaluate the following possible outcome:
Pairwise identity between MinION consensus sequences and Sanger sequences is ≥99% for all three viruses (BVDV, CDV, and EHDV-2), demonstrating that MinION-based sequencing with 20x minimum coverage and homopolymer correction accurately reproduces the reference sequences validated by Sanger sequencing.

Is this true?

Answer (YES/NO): YES